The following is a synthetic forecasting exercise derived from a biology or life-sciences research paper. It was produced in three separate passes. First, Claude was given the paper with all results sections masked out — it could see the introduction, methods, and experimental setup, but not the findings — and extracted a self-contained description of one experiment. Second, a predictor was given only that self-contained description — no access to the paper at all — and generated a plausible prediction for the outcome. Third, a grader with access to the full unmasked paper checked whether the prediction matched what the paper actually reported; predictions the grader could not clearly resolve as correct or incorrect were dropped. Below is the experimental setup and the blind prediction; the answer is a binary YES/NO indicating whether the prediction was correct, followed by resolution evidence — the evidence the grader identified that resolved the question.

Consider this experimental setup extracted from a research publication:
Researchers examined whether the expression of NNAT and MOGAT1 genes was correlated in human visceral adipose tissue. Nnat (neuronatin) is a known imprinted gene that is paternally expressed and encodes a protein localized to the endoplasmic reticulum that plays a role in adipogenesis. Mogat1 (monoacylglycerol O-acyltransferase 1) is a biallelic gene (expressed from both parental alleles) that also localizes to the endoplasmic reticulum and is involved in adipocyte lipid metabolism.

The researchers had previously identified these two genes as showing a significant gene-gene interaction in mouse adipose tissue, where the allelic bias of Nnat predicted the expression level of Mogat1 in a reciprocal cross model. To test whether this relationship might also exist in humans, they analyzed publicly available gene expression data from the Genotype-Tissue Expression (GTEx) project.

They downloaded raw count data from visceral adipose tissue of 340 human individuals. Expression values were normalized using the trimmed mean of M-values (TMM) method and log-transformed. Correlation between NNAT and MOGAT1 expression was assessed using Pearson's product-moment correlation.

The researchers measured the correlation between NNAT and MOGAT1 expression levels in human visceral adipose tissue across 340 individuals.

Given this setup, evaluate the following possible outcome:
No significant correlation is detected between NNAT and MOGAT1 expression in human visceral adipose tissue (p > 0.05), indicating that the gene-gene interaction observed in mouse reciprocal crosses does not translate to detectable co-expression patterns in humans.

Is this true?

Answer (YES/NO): NO